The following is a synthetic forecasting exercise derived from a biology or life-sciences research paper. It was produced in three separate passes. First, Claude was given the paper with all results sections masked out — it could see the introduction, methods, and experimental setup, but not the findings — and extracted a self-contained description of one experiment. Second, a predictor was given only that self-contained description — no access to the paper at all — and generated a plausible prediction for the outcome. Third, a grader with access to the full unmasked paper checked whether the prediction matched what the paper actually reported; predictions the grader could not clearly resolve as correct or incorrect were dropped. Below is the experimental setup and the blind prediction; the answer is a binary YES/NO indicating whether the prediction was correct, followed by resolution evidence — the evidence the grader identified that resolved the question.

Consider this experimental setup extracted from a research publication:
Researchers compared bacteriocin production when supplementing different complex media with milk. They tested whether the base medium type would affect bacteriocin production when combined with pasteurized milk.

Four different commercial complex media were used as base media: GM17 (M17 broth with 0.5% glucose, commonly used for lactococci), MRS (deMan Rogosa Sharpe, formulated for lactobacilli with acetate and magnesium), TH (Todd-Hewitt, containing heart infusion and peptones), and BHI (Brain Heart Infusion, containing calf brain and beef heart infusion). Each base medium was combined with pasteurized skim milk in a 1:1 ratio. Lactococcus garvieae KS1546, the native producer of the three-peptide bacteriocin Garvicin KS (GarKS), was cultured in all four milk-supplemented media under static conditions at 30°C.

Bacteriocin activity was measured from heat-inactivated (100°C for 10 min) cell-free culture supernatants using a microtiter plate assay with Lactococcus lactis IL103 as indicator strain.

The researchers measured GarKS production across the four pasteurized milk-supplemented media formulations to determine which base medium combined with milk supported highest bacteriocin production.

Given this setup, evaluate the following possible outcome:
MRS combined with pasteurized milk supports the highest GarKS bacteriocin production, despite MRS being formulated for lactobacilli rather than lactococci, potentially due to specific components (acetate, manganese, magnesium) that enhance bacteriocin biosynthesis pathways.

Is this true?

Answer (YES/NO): NO